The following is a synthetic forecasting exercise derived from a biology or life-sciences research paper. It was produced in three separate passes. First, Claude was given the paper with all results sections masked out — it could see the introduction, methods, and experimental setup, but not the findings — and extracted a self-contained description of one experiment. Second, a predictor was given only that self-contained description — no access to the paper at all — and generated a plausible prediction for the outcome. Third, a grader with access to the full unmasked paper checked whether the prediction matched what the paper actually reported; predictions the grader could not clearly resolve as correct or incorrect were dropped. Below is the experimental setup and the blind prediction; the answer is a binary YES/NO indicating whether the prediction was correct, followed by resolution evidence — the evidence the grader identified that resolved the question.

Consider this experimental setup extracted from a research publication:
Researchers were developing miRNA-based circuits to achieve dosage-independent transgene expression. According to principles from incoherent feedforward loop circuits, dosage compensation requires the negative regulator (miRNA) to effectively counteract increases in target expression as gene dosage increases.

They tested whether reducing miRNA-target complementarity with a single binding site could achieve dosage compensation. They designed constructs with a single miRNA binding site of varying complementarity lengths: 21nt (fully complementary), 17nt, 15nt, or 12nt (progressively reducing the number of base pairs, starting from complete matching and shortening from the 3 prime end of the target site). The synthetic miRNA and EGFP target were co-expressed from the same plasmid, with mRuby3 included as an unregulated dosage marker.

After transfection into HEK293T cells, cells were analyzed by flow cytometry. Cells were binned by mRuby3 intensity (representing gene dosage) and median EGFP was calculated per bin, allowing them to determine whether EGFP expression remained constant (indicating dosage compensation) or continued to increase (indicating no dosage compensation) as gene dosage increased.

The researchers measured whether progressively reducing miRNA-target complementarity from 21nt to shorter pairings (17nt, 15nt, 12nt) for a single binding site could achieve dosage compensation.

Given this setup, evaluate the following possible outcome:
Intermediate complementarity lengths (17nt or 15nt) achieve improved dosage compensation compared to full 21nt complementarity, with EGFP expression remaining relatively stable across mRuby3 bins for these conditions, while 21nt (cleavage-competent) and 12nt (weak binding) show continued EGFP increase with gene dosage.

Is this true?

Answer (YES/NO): NO